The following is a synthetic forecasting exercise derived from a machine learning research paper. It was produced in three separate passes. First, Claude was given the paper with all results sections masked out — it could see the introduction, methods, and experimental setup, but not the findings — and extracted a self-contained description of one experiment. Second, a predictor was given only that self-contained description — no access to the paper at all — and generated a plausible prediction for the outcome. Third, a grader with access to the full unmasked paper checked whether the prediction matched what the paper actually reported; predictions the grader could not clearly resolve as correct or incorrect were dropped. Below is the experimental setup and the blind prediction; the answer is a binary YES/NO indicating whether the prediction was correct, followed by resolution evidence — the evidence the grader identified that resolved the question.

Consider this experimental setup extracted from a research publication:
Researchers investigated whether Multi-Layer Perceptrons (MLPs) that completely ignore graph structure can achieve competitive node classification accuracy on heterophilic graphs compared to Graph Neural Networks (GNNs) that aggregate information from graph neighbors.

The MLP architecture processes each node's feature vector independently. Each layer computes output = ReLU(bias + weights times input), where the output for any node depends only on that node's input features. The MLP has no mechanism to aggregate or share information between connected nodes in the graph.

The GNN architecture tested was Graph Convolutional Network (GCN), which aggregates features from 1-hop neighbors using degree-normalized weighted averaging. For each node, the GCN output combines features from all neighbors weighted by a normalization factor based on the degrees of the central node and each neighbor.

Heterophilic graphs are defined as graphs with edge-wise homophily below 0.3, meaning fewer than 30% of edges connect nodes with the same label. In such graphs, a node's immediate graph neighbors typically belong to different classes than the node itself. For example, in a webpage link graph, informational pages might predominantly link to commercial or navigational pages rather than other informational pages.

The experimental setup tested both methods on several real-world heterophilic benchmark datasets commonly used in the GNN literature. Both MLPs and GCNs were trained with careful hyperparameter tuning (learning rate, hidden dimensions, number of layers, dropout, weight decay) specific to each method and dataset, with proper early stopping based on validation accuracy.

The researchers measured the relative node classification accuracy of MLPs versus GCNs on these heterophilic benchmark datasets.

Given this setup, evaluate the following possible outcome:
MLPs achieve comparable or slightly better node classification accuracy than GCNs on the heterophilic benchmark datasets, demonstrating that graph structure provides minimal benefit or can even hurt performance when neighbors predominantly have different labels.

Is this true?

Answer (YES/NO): NO